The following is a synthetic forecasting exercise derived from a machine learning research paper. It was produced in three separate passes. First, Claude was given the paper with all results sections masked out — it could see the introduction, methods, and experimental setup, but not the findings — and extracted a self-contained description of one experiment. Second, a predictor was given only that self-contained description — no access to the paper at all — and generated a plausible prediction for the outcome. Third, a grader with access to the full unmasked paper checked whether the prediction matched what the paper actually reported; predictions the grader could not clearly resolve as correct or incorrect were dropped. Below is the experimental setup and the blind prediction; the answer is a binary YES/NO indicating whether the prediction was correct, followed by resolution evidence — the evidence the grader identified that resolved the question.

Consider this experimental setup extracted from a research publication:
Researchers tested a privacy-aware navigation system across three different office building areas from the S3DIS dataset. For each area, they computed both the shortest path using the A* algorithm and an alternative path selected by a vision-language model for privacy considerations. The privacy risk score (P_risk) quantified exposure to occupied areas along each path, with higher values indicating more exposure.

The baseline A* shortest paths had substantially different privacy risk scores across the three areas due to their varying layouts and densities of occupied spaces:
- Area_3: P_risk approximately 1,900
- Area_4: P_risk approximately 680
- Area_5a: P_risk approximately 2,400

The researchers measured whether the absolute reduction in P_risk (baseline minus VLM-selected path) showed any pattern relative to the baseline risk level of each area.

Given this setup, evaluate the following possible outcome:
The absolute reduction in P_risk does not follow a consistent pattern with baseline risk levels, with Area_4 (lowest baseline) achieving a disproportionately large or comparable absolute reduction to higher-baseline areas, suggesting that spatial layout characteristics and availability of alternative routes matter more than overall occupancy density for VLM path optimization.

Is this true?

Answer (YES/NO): NO